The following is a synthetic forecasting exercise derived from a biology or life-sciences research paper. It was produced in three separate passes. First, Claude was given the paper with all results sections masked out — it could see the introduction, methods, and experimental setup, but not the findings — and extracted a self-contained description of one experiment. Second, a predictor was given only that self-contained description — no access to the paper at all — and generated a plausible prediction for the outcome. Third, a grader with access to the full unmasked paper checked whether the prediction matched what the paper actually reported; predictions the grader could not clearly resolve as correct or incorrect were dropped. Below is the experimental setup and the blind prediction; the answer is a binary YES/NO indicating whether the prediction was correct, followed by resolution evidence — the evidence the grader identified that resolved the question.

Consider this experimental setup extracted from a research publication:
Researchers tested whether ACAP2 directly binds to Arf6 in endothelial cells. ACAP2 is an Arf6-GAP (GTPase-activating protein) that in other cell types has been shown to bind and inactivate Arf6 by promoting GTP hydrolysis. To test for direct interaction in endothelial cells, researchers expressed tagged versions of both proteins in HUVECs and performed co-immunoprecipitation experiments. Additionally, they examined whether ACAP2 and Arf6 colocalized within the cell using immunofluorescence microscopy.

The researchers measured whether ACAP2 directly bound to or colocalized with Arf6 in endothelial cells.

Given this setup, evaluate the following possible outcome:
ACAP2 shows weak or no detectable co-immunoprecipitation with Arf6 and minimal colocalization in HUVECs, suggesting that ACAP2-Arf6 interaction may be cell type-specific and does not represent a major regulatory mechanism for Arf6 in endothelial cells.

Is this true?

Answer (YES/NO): NO